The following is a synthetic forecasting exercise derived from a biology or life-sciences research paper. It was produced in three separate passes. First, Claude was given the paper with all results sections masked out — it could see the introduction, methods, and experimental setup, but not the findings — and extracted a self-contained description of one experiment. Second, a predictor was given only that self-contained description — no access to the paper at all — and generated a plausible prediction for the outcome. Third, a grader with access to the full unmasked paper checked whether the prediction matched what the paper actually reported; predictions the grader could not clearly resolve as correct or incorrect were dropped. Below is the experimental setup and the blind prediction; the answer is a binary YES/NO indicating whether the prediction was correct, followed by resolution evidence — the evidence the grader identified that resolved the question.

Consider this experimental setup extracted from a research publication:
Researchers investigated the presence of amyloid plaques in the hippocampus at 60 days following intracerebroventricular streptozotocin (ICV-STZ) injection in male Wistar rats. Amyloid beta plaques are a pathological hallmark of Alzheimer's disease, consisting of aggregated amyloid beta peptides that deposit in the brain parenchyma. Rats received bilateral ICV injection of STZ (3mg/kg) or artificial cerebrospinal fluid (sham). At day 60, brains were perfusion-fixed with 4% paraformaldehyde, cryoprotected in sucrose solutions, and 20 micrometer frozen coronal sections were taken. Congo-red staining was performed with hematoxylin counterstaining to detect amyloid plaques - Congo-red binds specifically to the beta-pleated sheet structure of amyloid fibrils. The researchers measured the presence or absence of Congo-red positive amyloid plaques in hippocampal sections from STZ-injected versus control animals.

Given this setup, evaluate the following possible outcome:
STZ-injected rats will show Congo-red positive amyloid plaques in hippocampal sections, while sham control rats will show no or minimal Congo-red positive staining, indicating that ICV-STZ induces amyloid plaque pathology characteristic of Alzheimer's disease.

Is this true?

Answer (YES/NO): YES